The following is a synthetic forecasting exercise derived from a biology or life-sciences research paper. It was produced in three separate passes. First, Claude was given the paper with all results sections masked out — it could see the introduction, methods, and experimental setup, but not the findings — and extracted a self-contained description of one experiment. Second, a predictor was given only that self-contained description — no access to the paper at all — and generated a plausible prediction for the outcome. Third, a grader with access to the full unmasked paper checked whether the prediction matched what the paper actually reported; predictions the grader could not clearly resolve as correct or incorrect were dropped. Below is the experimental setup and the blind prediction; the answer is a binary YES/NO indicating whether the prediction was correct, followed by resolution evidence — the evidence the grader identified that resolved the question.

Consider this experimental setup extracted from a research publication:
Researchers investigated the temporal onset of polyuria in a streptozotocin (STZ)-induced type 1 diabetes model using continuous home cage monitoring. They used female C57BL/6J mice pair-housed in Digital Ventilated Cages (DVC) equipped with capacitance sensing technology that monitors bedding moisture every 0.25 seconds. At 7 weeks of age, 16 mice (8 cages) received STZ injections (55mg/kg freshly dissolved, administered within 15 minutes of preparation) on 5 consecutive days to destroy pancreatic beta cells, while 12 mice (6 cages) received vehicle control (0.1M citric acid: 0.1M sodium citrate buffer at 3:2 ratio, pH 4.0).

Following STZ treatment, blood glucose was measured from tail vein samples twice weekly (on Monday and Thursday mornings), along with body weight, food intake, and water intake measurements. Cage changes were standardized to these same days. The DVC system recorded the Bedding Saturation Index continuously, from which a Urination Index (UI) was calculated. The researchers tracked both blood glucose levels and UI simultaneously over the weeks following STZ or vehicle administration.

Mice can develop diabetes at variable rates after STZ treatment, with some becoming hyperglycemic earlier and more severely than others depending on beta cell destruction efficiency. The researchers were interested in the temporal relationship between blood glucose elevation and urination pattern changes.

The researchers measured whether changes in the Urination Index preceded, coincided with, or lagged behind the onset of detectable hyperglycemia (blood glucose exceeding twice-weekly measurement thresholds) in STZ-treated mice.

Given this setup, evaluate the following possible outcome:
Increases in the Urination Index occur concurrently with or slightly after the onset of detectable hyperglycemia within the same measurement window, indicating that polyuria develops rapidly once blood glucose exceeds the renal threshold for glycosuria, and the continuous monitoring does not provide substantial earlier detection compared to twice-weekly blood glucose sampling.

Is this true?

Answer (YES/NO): NO